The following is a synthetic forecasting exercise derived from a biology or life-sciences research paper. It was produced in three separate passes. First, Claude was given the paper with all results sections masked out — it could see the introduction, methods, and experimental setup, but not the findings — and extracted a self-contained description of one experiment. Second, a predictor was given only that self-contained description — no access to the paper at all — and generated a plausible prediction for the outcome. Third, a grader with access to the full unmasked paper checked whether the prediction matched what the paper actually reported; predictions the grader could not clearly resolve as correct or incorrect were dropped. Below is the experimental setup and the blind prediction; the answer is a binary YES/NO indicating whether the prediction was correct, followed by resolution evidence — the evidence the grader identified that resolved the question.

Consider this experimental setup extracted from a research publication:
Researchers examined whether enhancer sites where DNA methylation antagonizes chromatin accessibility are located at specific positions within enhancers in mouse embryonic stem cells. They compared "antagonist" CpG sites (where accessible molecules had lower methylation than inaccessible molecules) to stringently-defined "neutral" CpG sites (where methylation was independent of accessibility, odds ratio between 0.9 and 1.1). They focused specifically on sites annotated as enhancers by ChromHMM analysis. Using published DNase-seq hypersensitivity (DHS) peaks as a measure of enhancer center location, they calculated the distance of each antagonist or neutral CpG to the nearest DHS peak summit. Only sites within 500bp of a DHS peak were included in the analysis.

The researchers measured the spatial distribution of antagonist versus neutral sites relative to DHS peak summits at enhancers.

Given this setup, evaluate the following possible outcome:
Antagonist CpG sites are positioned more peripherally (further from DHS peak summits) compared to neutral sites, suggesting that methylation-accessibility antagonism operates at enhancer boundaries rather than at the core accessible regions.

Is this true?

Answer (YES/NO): NO